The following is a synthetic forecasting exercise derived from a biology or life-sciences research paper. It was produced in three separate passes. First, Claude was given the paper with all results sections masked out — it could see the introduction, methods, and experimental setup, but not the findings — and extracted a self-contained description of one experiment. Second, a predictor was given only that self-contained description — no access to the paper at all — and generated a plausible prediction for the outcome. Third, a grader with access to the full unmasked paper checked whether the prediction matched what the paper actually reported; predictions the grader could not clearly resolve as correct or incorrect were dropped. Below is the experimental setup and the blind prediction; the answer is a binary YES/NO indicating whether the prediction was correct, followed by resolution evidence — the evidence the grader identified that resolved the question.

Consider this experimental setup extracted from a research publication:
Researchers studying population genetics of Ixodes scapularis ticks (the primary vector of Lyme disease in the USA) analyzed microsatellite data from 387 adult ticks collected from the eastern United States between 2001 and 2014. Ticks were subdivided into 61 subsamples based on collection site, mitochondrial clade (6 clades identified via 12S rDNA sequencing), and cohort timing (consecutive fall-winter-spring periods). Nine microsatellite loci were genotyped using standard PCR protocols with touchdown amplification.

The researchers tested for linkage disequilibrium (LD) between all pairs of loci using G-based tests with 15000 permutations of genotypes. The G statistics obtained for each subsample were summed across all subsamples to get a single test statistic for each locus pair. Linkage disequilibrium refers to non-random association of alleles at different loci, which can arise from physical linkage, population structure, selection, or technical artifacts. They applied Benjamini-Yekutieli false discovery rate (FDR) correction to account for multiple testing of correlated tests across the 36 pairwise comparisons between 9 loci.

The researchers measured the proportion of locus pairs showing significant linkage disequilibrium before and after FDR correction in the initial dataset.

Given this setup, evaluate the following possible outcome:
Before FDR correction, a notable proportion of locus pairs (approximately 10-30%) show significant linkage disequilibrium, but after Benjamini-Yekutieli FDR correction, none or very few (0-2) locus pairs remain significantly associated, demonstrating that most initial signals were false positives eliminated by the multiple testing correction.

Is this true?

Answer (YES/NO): YES